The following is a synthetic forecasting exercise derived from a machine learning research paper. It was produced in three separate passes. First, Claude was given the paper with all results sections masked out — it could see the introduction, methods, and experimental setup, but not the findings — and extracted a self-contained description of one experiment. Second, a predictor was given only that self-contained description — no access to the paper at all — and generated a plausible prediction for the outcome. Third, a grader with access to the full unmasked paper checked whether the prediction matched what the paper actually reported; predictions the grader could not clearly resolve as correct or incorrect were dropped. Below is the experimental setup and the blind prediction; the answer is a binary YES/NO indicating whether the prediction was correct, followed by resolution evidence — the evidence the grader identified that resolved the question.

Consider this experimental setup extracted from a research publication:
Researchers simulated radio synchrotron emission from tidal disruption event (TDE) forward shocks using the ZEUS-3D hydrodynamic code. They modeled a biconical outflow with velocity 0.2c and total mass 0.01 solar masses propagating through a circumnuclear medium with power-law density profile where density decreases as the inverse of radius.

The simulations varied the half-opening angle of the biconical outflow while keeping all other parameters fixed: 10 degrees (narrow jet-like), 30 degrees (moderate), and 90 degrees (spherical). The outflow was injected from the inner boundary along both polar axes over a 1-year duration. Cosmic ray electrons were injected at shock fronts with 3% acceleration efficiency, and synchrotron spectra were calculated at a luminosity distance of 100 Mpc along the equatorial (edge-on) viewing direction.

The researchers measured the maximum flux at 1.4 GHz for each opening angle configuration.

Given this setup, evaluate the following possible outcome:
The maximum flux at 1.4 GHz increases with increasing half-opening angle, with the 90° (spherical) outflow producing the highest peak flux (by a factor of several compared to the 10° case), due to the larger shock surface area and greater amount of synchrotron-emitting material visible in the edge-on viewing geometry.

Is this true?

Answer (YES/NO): YES